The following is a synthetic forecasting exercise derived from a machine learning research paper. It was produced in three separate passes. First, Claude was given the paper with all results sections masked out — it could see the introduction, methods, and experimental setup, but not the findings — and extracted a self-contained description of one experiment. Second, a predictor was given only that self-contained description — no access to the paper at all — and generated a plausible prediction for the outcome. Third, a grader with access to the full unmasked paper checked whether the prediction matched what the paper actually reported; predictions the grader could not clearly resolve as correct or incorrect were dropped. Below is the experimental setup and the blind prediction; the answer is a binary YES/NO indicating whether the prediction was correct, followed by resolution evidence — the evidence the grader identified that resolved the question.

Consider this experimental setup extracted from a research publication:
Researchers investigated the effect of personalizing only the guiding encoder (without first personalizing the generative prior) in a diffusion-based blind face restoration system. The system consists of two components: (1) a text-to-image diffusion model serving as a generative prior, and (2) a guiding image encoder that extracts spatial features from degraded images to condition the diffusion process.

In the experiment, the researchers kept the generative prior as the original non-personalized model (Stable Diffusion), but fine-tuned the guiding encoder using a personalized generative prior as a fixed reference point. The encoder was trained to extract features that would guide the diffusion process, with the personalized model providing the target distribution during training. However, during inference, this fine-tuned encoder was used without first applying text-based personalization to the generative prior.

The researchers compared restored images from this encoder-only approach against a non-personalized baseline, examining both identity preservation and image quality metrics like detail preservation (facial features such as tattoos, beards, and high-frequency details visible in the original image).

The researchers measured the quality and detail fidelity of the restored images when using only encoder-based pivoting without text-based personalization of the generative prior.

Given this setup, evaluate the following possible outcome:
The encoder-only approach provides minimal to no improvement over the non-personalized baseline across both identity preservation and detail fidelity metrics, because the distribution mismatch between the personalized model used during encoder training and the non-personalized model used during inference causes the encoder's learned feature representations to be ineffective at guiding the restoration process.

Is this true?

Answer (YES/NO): NO